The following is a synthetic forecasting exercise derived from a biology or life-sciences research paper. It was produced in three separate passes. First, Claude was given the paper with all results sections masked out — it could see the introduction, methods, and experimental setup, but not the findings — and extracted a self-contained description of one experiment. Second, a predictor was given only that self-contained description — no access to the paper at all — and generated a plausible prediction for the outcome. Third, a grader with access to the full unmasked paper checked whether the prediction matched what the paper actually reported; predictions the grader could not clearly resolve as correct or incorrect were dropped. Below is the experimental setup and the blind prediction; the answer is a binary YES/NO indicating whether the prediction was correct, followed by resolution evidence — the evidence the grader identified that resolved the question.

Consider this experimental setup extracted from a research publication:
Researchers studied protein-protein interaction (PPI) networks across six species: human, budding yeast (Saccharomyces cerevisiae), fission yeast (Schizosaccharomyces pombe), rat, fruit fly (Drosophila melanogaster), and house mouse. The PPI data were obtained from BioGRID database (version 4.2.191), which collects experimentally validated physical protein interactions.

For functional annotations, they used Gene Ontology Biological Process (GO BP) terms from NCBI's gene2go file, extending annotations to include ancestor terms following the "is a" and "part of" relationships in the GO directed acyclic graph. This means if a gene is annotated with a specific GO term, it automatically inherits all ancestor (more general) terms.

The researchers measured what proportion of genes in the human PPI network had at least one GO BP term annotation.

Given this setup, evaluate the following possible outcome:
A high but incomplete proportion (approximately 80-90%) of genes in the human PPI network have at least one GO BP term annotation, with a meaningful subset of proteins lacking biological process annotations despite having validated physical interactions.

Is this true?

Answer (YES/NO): NO